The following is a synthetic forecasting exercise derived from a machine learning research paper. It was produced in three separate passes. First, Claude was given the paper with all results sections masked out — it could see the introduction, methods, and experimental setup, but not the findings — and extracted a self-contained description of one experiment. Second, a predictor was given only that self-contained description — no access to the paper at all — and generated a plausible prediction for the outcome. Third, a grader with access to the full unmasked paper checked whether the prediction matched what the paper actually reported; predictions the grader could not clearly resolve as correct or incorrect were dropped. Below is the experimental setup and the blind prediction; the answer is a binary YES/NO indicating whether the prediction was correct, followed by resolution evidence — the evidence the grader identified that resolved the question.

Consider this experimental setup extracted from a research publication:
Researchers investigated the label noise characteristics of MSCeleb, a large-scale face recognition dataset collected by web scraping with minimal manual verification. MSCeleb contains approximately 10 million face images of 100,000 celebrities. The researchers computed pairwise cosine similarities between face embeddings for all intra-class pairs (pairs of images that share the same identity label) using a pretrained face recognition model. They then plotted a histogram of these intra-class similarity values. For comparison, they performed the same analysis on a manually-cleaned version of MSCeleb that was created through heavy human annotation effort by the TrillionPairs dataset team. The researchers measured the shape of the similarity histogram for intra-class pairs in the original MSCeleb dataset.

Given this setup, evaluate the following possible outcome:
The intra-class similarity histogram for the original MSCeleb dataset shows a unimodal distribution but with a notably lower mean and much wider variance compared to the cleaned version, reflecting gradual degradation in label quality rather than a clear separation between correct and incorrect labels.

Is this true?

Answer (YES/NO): NO